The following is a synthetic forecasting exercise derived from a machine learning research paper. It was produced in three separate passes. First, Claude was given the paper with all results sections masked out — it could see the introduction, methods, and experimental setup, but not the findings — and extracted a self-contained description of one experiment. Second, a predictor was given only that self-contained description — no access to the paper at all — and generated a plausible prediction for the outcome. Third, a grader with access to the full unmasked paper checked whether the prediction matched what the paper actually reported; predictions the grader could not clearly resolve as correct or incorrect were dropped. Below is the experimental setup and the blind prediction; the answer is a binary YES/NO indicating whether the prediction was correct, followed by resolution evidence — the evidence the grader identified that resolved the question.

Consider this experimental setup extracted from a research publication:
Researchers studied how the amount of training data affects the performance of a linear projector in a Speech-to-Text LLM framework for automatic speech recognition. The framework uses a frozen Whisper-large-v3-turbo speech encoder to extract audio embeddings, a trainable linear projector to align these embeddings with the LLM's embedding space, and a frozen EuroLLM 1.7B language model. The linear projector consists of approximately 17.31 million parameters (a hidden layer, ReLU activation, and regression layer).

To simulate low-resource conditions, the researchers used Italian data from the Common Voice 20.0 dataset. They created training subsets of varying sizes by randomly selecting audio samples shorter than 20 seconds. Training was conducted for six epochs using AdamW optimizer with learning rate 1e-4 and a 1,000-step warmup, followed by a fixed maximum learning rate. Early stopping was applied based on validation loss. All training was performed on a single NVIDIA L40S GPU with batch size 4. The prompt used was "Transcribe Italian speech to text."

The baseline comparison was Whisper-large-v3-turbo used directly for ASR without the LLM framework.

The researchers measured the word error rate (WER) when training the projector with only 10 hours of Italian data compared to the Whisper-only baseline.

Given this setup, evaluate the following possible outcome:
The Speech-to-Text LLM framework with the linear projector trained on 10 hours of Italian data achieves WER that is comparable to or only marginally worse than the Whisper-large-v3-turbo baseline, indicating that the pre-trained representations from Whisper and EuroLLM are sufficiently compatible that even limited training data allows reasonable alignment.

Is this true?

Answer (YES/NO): NO